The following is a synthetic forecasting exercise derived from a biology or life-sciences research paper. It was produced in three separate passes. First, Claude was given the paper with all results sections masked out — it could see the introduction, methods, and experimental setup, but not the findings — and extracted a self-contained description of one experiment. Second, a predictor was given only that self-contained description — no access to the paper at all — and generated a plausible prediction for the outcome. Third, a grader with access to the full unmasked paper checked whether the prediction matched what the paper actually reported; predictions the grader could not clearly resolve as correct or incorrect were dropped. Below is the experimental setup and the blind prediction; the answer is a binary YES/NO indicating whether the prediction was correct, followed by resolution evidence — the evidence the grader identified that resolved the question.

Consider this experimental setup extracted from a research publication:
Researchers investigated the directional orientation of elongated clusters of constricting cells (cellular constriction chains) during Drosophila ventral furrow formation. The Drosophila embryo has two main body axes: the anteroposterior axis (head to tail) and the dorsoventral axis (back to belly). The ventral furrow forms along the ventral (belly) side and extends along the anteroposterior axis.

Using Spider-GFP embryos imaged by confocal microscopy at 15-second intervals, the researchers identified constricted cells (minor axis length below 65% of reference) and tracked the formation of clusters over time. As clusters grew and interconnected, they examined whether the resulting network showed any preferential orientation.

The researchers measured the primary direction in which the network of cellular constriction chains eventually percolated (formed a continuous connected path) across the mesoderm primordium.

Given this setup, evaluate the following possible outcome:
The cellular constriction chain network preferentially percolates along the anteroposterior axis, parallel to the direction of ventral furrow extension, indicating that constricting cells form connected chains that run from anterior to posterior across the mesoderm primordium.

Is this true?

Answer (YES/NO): YES